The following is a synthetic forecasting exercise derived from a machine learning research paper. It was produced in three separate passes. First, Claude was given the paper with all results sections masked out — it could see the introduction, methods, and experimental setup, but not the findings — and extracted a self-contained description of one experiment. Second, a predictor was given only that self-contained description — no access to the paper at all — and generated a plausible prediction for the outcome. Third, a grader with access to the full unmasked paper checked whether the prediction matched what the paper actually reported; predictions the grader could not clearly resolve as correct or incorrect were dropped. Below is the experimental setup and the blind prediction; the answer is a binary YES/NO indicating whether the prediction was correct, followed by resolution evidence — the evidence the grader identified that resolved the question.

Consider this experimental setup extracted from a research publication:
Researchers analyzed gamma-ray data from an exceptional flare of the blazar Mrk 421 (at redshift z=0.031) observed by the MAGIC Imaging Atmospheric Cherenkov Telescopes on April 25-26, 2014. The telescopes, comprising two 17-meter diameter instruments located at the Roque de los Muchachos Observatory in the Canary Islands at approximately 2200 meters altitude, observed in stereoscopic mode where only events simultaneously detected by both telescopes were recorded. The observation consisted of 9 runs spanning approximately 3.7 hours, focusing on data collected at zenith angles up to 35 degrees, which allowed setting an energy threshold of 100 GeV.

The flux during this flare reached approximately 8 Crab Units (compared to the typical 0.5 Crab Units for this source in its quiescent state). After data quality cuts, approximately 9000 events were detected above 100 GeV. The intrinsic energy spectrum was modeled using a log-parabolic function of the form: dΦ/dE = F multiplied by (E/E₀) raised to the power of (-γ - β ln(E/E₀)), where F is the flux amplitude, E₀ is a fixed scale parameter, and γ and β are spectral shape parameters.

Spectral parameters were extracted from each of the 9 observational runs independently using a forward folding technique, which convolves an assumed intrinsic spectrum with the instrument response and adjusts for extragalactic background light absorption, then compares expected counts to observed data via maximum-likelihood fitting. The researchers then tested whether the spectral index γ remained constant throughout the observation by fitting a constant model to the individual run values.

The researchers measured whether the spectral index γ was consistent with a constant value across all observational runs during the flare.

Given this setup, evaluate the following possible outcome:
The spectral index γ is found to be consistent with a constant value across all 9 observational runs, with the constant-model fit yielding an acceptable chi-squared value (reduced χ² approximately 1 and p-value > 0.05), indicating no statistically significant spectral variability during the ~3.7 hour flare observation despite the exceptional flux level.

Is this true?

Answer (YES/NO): NO